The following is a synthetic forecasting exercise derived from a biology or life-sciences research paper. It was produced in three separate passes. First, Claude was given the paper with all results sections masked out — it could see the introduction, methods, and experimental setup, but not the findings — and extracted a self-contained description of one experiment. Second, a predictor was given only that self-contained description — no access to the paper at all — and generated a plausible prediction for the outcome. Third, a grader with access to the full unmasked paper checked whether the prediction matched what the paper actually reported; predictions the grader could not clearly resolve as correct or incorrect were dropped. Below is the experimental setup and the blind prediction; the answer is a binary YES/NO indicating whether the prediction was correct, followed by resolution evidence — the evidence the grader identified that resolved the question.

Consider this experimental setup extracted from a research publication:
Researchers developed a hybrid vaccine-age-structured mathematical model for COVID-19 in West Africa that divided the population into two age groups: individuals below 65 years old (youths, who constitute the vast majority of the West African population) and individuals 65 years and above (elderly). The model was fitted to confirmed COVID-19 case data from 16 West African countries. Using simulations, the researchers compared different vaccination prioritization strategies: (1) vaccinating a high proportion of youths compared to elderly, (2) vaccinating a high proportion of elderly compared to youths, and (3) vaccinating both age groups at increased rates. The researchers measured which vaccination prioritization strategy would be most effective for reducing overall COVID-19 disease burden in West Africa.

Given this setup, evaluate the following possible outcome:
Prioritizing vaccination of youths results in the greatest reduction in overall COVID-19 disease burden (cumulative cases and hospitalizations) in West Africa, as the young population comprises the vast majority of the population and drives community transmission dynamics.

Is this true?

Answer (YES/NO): NO